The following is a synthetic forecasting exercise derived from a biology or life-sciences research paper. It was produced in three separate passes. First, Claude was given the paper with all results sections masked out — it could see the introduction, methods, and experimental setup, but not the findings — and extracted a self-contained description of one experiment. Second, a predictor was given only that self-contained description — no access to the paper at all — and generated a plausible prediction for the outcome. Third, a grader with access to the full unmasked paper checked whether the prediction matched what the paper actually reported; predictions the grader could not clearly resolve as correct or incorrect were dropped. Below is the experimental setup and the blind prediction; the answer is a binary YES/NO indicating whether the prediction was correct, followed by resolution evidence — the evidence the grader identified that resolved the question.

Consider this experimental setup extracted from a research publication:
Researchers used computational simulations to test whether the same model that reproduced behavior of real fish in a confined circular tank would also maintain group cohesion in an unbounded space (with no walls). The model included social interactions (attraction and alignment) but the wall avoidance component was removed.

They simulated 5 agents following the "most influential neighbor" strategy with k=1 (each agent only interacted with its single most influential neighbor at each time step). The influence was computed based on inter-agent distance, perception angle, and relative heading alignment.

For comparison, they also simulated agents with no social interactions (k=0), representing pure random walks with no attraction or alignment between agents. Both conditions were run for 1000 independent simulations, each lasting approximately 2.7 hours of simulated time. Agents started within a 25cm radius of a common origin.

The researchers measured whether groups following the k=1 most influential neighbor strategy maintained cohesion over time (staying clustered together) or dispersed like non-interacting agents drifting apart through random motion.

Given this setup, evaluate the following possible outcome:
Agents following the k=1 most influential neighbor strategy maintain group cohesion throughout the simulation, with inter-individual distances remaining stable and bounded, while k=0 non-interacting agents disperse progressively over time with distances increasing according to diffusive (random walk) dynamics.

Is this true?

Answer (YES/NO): YES